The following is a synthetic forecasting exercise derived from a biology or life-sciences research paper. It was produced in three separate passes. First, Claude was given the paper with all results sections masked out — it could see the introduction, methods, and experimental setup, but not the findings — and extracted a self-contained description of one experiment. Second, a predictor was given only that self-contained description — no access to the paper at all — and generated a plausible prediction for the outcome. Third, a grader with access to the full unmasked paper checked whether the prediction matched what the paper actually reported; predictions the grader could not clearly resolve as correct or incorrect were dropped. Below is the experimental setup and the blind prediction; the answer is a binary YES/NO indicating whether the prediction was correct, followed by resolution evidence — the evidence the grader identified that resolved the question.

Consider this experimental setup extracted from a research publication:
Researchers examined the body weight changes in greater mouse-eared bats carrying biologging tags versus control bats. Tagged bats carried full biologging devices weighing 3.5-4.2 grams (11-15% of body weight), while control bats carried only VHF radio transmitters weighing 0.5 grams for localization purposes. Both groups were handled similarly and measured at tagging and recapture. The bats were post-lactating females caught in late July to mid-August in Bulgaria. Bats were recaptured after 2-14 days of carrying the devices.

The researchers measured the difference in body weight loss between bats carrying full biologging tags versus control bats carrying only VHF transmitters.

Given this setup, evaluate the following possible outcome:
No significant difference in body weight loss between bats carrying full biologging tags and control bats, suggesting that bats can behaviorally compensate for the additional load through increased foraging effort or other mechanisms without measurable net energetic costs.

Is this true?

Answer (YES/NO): NO